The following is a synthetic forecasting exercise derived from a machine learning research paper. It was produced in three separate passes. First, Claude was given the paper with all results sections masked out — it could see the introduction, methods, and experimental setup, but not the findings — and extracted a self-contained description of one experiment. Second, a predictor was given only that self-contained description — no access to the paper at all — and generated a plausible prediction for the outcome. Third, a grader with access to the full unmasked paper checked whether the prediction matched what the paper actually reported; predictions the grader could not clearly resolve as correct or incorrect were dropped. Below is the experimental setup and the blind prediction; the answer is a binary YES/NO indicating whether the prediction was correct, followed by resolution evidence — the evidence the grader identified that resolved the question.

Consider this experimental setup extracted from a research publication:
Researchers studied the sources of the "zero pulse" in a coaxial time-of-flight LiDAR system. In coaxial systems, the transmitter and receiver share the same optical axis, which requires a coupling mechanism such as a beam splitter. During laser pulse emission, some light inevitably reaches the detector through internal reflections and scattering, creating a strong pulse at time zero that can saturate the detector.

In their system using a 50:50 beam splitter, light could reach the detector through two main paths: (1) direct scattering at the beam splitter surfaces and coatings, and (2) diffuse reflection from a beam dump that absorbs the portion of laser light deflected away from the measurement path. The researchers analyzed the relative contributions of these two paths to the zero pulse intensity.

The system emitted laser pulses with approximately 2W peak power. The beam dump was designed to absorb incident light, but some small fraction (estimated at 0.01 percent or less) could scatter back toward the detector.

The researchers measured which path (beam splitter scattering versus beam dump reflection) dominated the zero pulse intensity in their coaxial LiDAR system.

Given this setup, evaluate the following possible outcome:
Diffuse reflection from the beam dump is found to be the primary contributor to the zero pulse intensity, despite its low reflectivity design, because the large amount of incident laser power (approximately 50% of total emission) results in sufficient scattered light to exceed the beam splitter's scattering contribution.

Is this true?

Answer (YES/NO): YES